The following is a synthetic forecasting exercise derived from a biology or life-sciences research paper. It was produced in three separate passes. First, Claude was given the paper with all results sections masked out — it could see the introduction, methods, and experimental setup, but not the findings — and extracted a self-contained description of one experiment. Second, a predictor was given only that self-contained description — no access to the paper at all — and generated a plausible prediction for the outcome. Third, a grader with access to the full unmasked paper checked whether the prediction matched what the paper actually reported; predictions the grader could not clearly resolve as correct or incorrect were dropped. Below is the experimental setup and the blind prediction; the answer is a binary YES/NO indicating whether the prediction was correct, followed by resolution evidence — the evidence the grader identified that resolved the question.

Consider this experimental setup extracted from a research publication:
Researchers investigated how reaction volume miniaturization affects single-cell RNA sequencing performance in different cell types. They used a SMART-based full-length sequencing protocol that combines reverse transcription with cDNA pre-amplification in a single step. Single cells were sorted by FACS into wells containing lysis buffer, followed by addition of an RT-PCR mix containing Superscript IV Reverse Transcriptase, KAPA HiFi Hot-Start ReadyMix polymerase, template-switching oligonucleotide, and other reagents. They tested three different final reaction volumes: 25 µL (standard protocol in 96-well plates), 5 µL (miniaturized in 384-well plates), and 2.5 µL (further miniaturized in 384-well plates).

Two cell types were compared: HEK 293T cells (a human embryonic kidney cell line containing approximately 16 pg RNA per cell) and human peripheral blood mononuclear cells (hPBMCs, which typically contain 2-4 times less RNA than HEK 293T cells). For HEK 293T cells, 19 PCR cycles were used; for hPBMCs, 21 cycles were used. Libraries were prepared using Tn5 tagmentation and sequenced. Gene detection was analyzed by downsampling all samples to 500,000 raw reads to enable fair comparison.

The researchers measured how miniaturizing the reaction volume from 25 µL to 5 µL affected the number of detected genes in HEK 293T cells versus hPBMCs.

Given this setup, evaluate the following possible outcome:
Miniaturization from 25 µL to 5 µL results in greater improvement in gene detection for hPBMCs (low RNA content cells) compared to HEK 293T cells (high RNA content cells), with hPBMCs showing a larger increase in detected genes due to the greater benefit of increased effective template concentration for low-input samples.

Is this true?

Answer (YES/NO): YES